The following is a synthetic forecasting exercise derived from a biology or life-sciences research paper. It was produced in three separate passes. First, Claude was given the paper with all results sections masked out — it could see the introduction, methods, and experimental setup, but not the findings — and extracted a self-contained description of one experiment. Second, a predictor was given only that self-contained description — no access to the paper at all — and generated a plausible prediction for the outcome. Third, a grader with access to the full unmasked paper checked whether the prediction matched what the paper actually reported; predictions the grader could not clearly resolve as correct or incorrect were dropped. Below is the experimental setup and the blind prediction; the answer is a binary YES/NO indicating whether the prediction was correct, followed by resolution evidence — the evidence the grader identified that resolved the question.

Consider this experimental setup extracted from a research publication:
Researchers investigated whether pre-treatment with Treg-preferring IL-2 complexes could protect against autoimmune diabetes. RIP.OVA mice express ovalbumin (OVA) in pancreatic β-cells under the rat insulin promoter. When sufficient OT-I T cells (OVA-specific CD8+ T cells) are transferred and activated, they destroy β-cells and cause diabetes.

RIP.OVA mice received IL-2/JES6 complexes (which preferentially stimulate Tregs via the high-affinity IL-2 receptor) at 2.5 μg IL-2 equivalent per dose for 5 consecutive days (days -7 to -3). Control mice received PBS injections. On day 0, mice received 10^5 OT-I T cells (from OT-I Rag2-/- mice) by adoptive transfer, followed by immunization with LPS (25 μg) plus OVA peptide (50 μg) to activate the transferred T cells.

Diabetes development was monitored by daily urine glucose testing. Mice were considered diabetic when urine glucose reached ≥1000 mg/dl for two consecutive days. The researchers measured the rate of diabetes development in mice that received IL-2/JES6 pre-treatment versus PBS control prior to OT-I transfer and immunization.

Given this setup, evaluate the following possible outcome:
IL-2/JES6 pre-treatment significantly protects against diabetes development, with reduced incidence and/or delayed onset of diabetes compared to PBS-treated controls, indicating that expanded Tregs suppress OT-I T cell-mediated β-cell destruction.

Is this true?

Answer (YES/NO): YES